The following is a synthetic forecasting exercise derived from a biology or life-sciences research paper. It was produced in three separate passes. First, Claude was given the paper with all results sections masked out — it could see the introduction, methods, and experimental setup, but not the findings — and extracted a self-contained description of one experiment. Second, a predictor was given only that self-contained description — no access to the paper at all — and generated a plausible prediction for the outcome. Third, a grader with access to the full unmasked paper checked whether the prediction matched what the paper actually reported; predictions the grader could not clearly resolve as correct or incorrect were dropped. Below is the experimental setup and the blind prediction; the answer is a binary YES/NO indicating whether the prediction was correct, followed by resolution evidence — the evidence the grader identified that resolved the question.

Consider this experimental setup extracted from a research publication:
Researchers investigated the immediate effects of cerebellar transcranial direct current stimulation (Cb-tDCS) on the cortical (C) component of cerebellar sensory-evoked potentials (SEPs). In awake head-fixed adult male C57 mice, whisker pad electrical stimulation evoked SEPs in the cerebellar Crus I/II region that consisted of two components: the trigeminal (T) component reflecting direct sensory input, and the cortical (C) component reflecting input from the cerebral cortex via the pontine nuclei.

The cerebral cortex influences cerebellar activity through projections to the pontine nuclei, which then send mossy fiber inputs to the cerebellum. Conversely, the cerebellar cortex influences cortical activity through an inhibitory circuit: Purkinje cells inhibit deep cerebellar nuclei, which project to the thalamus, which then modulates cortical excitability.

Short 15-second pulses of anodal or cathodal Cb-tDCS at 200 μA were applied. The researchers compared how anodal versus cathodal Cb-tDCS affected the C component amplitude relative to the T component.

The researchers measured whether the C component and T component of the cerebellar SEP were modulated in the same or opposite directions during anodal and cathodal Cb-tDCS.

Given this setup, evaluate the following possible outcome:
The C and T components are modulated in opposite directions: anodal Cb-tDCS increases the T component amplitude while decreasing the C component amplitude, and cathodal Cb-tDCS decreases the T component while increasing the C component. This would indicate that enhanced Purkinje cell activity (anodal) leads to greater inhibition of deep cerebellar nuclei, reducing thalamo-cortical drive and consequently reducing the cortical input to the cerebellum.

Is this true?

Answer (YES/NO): YES